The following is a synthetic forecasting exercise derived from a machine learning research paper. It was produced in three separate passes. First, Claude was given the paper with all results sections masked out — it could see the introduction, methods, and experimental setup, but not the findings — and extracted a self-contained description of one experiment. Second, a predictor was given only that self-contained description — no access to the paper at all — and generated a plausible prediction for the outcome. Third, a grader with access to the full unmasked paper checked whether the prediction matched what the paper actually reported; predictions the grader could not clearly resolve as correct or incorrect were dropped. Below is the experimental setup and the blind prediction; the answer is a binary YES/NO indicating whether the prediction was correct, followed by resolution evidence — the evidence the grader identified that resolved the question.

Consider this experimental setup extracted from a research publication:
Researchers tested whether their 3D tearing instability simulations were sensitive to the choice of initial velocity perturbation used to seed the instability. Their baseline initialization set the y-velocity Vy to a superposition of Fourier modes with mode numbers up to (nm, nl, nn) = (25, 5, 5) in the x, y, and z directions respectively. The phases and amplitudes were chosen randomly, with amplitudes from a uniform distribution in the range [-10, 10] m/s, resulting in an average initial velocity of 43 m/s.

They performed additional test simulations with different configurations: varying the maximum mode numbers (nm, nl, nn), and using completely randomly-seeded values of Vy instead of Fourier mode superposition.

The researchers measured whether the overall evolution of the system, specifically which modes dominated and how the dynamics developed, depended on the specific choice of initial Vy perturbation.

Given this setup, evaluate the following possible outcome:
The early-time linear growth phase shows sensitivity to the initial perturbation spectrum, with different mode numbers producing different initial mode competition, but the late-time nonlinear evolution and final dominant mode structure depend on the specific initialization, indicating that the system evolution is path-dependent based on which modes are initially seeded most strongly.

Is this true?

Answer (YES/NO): NO